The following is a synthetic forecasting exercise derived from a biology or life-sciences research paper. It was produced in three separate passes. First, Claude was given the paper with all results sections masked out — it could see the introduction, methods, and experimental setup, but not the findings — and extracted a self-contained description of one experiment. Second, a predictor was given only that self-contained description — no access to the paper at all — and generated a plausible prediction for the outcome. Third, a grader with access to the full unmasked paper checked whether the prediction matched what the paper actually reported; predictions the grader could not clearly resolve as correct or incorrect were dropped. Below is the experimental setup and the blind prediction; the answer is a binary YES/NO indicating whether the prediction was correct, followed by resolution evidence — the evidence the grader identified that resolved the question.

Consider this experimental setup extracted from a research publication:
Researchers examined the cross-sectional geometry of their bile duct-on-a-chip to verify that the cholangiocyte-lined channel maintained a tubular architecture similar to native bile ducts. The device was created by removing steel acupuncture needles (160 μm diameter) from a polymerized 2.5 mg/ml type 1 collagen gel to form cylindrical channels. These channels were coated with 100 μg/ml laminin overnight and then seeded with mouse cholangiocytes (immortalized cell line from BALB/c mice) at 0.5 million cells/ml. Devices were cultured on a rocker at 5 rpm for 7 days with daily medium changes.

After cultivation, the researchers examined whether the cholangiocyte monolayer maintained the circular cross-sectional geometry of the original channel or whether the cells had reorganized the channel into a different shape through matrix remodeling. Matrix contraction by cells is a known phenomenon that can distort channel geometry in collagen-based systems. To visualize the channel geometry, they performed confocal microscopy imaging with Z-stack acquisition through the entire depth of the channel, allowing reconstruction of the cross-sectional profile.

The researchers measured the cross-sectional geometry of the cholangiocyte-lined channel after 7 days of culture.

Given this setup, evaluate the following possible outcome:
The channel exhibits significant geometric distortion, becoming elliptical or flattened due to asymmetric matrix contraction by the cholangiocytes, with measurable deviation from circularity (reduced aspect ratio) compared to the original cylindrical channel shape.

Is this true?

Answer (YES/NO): NO